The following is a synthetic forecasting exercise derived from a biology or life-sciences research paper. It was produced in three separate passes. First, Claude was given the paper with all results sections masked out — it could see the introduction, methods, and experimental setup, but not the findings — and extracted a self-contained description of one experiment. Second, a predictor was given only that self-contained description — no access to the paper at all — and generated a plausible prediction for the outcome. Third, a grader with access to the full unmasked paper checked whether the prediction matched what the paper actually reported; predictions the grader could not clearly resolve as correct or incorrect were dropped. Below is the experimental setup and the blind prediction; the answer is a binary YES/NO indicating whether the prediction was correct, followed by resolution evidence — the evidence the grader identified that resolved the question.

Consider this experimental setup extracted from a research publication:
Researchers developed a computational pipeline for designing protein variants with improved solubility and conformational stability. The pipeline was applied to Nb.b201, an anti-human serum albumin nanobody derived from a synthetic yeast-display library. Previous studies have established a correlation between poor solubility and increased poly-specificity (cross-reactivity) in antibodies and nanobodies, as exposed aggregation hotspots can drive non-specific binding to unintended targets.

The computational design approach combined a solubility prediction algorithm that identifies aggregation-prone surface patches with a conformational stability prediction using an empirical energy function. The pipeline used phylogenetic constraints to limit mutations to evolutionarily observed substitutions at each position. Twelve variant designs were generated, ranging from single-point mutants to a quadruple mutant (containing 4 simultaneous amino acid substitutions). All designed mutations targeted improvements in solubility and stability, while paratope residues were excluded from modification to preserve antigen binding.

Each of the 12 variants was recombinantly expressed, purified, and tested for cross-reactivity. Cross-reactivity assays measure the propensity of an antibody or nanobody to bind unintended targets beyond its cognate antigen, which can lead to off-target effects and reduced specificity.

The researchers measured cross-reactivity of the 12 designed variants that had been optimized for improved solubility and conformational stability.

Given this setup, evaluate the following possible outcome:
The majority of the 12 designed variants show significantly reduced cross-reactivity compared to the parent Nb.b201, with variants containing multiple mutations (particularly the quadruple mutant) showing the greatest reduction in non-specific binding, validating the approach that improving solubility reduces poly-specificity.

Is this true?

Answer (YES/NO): NO